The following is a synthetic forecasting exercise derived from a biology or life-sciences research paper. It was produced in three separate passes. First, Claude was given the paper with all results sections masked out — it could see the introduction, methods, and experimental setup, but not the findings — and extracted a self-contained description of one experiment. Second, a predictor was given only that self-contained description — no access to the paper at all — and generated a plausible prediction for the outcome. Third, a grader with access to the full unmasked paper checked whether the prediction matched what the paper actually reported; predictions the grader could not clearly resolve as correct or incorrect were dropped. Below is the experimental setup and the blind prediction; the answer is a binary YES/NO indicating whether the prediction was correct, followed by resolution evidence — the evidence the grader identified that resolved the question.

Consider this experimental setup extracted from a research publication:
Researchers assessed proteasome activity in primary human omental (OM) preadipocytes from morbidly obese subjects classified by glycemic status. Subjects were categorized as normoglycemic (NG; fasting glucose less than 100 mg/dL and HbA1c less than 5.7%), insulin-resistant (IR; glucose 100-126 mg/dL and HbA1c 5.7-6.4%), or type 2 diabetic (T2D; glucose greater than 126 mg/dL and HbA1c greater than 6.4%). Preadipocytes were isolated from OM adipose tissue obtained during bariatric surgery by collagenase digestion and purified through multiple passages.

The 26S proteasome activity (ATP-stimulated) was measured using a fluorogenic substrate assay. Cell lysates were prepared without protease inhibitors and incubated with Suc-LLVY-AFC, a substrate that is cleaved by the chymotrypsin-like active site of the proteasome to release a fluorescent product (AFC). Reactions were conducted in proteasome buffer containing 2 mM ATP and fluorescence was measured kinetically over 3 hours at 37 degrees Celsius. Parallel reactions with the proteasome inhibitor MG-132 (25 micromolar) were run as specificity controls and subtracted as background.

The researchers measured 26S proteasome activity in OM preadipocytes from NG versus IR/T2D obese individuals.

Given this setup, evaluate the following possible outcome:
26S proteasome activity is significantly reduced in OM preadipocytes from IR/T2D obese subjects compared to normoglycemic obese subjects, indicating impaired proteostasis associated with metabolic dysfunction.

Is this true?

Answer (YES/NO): YES